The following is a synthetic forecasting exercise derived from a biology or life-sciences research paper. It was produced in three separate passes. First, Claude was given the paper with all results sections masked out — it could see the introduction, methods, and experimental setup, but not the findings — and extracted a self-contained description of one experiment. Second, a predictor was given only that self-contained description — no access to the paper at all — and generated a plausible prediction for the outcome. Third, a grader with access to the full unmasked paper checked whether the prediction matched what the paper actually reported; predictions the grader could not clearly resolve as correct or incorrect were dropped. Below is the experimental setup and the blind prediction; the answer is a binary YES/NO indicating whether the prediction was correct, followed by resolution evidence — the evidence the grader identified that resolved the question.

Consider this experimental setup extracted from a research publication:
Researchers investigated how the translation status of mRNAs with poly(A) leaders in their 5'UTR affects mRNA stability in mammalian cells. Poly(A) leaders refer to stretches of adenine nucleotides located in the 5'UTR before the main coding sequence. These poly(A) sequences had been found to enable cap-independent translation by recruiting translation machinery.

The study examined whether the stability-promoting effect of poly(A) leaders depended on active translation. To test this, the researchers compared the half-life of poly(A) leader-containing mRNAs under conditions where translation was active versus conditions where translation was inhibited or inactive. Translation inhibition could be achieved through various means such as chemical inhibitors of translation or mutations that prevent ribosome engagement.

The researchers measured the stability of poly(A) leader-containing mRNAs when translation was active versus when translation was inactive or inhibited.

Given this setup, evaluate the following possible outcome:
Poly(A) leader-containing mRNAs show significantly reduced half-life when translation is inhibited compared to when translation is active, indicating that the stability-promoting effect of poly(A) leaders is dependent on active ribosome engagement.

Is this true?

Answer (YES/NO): YES